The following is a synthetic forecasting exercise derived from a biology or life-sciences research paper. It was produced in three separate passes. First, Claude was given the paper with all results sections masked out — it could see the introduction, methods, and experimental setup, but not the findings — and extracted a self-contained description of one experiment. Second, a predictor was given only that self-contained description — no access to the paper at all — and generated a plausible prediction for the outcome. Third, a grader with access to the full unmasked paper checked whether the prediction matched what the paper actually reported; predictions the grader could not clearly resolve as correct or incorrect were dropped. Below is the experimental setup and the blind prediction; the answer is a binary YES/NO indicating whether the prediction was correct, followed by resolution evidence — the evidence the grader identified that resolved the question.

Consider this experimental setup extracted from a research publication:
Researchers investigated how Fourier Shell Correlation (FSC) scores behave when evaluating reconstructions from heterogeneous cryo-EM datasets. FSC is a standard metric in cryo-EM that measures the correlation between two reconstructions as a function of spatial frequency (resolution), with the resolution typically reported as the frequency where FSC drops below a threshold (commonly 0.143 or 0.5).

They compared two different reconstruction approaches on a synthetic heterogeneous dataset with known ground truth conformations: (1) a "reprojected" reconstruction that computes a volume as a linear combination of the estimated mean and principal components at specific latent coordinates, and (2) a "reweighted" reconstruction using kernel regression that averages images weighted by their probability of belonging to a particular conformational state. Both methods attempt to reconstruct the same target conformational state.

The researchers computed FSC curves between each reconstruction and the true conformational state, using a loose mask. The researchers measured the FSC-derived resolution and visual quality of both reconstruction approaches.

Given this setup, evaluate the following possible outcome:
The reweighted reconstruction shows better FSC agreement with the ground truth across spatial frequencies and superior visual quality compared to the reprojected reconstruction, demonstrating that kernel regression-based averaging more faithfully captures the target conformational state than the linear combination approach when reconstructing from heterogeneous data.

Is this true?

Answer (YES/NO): NO